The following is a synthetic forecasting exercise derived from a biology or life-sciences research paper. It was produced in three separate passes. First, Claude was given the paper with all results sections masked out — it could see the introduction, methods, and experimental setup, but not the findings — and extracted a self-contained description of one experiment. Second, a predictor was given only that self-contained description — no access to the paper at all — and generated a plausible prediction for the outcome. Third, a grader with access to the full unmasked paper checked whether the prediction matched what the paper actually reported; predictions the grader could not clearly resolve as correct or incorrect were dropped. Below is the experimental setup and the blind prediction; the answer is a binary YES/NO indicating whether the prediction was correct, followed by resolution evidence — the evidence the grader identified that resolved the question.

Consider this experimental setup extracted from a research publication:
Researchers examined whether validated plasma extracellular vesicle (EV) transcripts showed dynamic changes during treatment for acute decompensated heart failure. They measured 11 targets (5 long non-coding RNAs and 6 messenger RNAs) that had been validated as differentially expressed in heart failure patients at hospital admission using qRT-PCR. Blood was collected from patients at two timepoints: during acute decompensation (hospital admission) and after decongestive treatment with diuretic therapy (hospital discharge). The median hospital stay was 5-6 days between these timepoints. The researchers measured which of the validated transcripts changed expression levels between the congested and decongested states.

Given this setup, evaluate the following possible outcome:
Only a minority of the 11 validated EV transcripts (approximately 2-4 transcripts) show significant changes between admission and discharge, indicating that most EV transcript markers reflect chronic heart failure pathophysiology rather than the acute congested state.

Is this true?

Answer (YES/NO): YES